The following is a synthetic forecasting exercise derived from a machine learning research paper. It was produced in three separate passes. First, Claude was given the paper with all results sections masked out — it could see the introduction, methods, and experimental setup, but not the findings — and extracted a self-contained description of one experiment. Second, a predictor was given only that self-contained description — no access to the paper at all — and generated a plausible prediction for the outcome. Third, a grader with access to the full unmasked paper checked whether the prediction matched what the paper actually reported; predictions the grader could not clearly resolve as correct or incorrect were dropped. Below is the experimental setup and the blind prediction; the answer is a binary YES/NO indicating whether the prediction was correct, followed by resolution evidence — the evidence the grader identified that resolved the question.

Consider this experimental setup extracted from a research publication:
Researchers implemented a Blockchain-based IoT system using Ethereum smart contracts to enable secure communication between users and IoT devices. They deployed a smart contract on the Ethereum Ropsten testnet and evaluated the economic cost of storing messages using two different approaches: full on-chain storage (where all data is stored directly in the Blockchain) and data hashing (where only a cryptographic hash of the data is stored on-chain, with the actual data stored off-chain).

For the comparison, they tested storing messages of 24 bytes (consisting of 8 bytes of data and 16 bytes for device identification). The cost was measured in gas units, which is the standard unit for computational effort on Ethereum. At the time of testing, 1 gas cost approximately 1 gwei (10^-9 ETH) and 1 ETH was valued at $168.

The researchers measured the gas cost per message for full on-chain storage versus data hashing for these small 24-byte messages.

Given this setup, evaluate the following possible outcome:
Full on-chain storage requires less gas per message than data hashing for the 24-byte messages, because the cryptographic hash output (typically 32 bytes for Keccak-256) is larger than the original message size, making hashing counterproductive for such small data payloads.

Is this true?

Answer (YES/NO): YES